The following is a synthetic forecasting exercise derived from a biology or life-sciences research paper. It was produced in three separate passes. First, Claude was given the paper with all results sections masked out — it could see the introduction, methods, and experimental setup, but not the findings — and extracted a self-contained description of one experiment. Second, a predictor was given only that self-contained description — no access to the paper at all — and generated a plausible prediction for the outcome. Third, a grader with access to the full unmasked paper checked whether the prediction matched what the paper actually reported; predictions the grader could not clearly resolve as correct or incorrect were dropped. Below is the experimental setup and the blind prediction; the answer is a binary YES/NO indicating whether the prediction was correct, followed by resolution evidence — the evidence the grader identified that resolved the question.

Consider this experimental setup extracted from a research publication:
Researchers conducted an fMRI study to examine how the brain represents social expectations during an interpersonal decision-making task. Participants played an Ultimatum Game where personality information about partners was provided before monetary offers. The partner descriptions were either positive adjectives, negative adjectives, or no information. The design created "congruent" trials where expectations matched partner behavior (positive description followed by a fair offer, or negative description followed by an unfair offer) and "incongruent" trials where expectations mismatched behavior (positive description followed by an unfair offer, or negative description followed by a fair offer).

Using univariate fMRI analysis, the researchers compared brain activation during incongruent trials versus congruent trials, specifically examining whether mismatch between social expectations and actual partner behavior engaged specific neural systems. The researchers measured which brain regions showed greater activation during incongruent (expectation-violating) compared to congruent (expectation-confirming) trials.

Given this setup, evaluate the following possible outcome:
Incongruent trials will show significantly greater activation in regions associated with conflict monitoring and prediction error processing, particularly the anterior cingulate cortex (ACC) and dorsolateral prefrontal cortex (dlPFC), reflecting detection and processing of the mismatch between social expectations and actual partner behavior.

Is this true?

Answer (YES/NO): NO